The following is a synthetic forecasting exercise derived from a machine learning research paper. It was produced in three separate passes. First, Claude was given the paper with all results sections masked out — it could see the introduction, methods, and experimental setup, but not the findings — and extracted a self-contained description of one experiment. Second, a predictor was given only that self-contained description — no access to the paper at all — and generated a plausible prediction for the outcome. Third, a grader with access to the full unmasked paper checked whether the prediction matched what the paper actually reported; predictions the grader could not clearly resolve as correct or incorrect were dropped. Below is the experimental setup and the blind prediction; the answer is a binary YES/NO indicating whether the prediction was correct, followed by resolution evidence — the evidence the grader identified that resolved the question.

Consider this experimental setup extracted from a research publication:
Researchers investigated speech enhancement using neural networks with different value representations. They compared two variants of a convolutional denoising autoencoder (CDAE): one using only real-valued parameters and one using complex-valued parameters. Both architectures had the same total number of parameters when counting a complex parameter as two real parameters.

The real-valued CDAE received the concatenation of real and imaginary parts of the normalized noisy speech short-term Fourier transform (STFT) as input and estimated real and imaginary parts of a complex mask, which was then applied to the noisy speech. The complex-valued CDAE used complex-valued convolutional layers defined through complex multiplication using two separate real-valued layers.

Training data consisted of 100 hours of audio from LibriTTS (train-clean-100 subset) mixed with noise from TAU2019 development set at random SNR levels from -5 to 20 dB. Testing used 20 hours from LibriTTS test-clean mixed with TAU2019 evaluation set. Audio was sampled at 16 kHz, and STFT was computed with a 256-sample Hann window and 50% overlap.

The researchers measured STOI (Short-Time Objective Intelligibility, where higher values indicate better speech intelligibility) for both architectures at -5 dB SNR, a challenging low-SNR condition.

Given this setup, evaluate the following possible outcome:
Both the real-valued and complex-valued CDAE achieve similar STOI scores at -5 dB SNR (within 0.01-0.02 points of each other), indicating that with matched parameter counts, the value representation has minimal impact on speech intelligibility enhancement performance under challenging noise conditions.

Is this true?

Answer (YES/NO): NO